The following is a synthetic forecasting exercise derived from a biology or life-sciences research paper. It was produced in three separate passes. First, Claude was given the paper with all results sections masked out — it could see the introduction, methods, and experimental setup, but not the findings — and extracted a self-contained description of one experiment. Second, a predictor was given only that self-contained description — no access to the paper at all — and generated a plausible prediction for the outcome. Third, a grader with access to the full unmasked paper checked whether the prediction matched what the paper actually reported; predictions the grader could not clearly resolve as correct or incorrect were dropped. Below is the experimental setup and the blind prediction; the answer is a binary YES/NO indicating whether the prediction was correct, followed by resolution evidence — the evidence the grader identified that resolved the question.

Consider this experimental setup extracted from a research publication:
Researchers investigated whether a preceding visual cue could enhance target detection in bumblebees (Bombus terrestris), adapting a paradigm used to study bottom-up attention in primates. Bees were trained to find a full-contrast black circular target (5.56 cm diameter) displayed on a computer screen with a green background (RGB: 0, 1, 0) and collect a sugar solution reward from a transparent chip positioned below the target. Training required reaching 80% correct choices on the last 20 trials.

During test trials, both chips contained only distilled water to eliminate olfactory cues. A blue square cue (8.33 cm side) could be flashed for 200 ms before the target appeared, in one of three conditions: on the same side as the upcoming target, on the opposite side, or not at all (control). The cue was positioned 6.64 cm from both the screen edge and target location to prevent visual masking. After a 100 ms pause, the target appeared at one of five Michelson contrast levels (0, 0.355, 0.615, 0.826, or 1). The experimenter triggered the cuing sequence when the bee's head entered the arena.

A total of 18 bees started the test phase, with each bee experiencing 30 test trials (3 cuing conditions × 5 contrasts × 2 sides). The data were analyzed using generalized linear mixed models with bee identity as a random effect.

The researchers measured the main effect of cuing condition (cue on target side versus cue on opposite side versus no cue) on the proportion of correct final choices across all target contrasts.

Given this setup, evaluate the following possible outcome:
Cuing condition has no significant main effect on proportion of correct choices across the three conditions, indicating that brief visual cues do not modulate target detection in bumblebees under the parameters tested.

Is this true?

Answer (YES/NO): YES